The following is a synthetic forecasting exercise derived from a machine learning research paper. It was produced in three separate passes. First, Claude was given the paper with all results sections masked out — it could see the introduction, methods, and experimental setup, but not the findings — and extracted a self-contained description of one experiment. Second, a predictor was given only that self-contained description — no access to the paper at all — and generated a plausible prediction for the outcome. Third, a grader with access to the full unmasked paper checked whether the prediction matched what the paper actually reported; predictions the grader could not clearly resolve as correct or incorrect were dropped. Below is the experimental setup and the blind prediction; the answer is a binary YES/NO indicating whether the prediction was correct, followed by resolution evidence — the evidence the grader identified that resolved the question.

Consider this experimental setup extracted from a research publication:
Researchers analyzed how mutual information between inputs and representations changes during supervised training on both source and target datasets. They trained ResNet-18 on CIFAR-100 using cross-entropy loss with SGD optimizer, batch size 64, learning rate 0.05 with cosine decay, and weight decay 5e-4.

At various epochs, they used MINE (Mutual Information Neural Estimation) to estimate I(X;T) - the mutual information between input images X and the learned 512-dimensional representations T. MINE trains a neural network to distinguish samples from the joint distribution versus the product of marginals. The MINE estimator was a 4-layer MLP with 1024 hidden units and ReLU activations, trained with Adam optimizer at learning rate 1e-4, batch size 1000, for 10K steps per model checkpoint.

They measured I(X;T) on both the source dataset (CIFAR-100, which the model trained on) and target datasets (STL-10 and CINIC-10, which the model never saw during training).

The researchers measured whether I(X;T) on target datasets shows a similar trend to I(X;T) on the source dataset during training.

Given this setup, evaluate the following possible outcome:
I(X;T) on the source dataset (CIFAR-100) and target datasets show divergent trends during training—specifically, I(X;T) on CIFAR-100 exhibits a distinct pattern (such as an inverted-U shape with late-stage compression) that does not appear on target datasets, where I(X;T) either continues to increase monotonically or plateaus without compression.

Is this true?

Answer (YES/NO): NO